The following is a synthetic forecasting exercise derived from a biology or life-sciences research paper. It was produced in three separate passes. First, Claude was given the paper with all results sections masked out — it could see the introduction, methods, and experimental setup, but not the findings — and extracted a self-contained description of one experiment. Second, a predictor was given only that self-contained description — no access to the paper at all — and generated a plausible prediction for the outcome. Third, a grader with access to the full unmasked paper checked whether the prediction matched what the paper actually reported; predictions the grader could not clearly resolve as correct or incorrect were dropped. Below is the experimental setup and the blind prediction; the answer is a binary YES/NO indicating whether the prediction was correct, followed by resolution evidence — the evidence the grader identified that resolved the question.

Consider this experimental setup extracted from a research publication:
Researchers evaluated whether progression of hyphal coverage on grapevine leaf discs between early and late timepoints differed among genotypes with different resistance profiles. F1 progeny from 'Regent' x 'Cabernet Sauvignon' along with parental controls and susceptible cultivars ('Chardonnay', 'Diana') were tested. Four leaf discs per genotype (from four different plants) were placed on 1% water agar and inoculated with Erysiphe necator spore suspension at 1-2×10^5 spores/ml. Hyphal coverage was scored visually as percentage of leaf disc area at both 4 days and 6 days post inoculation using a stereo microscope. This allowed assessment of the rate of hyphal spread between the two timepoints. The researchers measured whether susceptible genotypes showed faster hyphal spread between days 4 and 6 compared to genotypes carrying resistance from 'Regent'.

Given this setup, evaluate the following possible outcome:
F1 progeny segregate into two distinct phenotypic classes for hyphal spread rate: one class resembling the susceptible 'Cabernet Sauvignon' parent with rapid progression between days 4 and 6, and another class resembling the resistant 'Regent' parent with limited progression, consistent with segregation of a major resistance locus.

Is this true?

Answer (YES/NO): NO